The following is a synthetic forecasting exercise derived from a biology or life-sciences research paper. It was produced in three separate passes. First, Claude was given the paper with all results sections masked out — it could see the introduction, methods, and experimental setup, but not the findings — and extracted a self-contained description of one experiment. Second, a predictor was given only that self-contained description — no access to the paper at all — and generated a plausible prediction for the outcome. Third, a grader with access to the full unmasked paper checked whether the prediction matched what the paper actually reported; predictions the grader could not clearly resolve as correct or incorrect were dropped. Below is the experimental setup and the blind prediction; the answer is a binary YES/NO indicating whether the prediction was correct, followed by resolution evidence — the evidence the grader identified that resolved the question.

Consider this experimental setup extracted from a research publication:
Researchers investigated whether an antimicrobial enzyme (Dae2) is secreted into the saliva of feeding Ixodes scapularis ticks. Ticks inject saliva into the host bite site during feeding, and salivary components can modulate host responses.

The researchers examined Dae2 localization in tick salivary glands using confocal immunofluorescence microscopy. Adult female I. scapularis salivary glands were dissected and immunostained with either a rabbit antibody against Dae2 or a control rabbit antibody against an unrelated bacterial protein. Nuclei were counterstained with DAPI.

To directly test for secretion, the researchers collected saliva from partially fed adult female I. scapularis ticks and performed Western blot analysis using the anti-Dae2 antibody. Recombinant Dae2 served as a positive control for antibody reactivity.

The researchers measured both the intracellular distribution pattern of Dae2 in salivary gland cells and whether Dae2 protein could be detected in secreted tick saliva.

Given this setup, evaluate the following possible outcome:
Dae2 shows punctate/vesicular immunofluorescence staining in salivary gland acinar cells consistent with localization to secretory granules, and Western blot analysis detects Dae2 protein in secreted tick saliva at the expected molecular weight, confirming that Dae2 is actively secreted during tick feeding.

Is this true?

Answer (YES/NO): YES